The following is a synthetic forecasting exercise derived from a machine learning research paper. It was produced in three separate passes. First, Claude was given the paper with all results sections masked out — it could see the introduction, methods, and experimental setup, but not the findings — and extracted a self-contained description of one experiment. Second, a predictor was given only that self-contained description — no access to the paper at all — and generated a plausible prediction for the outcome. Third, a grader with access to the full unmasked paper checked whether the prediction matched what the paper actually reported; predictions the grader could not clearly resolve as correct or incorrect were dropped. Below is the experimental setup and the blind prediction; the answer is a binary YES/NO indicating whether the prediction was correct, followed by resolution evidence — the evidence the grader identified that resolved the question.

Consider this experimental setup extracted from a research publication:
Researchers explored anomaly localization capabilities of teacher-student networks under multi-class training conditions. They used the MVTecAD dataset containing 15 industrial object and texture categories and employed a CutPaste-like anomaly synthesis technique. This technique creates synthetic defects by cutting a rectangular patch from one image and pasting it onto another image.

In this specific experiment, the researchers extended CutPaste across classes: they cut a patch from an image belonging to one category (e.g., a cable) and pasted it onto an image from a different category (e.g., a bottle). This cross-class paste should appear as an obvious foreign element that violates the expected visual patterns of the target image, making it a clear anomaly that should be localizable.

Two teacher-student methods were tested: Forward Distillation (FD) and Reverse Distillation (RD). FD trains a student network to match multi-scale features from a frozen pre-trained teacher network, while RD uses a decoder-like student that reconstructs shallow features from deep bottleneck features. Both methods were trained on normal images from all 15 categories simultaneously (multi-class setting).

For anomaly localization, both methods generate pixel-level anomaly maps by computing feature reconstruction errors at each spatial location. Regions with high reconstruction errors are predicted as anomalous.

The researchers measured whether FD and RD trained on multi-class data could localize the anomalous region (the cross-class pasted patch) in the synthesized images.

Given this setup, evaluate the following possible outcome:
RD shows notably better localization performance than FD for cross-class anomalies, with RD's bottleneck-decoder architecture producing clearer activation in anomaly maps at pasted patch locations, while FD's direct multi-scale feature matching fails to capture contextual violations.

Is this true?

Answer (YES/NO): NO